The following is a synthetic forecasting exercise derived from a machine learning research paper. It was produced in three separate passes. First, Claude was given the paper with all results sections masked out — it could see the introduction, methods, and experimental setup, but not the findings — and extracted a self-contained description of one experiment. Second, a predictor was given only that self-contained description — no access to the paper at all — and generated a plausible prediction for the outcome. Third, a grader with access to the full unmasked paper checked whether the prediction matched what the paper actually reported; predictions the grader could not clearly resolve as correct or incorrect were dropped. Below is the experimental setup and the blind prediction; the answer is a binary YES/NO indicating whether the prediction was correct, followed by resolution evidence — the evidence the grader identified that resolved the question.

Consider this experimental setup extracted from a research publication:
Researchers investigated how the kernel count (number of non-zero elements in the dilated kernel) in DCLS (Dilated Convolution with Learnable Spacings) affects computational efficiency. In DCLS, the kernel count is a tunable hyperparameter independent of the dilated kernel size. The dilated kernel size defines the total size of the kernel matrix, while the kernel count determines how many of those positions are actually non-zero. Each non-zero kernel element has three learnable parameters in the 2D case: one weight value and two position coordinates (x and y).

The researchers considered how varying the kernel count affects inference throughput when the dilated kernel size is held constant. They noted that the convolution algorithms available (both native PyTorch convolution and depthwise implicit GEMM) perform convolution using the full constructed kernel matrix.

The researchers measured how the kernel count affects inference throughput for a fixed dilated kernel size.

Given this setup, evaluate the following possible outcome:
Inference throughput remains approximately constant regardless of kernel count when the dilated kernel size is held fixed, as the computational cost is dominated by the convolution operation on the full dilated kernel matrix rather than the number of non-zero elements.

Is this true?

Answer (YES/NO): YES